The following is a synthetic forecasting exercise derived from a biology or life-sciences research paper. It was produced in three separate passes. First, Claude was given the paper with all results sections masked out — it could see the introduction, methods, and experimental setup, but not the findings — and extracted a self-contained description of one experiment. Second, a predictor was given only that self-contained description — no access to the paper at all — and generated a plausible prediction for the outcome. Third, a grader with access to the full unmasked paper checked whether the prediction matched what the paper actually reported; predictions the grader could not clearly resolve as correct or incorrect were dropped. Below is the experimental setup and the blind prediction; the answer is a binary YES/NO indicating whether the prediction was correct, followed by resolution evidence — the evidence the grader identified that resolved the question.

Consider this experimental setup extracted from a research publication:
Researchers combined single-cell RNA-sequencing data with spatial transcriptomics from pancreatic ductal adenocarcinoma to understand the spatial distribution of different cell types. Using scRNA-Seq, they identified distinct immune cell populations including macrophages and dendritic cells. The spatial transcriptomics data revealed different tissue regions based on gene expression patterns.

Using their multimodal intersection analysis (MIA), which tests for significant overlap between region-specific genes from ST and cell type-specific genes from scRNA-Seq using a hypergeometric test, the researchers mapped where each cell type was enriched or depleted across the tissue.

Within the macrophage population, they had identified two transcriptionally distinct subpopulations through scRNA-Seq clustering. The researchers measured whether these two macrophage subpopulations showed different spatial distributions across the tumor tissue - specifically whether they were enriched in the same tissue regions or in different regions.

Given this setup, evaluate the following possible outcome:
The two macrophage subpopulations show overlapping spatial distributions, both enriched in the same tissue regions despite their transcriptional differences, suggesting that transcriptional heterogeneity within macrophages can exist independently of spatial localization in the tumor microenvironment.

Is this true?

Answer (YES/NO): NO